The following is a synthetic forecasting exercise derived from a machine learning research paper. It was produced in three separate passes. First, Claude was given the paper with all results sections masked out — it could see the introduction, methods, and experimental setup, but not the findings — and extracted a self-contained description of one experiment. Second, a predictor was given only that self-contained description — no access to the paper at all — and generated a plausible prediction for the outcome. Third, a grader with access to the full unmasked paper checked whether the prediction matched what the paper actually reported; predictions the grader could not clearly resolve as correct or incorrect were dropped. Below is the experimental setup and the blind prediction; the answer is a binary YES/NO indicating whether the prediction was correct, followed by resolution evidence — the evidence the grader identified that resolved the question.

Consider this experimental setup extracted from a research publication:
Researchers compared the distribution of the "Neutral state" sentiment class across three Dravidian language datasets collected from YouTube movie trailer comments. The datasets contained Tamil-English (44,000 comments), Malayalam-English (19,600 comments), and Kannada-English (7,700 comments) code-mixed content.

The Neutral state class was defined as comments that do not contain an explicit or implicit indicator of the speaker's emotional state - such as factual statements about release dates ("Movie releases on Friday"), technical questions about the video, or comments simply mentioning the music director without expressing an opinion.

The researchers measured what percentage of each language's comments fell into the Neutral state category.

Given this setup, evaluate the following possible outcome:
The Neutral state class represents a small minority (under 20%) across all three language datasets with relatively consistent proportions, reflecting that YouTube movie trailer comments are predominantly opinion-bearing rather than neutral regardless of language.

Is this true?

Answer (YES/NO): NO